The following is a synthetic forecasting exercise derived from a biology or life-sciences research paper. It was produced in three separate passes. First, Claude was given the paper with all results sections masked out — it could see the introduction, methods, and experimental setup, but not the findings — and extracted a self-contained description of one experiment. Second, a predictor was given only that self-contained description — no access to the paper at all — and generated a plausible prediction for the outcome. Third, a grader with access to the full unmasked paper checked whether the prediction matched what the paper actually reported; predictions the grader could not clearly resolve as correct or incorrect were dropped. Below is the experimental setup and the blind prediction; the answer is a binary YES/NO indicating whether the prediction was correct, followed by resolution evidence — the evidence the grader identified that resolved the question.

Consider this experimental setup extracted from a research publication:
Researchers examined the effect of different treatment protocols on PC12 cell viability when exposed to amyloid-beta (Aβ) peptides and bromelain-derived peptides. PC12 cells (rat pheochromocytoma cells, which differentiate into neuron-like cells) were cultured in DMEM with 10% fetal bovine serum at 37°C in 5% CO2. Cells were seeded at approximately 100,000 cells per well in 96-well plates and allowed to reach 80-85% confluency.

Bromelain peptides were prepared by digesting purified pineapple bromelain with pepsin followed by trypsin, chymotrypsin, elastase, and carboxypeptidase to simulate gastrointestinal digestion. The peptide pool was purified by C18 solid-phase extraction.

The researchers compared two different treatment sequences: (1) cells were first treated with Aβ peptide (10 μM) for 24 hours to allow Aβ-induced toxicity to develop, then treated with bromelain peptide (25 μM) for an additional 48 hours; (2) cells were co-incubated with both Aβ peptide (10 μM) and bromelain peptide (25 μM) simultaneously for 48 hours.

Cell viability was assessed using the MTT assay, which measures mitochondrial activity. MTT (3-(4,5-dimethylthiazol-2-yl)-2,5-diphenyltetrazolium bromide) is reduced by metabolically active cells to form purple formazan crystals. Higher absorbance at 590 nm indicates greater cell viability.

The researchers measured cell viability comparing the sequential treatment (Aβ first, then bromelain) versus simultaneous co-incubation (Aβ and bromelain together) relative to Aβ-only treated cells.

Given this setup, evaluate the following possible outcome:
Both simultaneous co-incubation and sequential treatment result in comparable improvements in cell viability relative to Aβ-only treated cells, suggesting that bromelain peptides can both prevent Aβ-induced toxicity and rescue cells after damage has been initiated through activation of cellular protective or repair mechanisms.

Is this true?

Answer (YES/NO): YES